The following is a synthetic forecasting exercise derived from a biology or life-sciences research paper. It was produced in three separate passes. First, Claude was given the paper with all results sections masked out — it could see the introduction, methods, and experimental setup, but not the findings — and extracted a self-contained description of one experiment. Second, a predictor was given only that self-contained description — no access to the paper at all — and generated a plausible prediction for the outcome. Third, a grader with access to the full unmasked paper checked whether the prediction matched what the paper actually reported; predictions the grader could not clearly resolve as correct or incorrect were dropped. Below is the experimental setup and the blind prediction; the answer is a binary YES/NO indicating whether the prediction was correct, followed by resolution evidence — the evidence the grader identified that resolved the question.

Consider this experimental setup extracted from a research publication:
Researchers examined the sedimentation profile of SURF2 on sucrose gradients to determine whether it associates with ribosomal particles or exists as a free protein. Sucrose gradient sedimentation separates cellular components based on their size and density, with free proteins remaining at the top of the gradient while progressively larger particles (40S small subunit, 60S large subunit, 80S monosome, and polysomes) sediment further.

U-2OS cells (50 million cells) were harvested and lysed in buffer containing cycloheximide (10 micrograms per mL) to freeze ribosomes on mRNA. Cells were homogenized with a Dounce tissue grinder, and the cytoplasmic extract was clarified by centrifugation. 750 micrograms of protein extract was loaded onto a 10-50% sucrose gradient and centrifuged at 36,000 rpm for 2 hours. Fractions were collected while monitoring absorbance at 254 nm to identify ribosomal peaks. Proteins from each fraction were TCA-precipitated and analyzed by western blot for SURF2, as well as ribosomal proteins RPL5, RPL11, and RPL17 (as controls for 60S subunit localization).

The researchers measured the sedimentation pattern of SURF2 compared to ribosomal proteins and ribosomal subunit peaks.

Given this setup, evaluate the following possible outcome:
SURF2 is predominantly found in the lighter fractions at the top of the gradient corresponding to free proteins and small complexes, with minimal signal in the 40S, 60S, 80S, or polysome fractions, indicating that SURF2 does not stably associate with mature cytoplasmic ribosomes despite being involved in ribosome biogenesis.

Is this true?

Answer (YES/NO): YES